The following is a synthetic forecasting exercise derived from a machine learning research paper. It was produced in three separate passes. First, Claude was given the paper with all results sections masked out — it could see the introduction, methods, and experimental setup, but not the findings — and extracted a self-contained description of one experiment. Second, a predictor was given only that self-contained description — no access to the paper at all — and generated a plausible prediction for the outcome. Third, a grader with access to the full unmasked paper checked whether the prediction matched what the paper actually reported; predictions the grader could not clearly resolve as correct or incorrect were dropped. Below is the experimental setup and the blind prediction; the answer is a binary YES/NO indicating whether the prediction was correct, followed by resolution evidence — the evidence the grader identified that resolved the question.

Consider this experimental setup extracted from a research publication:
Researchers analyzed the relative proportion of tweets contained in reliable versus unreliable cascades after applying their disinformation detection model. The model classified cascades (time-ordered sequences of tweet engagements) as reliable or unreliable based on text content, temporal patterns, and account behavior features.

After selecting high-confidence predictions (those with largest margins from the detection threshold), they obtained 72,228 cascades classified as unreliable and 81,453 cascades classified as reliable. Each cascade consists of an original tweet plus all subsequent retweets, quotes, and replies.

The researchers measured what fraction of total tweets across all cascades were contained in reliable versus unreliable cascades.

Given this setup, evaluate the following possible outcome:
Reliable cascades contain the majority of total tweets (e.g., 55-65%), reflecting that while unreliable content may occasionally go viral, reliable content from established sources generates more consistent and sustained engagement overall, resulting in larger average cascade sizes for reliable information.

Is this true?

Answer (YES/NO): NO